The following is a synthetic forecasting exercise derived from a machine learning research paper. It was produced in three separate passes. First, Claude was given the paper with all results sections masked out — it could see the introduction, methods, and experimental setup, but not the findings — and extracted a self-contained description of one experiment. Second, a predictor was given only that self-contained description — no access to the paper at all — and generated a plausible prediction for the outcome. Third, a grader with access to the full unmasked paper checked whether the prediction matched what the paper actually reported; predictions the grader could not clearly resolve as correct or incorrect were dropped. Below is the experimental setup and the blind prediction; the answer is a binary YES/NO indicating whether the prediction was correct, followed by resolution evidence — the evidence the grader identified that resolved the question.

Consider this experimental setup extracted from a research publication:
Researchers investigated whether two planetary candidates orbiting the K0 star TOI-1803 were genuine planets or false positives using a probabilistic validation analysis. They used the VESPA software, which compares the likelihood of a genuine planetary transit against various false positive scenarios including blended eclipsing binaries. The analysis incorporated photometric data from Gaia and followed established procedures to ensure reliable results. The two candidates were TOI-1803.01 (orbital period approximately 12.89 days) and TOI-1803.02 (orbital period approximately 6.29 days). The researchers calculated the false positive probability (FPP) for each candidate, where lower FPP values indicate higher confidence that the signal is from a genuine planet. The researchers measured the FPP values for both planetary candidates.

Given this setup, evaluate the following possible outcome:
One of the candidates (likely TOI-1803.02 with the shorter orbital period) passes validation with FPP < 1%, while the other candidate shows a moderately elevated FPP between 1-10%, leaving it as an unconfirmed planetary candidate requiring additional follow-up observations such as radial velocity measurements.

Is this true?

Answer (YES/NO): NO